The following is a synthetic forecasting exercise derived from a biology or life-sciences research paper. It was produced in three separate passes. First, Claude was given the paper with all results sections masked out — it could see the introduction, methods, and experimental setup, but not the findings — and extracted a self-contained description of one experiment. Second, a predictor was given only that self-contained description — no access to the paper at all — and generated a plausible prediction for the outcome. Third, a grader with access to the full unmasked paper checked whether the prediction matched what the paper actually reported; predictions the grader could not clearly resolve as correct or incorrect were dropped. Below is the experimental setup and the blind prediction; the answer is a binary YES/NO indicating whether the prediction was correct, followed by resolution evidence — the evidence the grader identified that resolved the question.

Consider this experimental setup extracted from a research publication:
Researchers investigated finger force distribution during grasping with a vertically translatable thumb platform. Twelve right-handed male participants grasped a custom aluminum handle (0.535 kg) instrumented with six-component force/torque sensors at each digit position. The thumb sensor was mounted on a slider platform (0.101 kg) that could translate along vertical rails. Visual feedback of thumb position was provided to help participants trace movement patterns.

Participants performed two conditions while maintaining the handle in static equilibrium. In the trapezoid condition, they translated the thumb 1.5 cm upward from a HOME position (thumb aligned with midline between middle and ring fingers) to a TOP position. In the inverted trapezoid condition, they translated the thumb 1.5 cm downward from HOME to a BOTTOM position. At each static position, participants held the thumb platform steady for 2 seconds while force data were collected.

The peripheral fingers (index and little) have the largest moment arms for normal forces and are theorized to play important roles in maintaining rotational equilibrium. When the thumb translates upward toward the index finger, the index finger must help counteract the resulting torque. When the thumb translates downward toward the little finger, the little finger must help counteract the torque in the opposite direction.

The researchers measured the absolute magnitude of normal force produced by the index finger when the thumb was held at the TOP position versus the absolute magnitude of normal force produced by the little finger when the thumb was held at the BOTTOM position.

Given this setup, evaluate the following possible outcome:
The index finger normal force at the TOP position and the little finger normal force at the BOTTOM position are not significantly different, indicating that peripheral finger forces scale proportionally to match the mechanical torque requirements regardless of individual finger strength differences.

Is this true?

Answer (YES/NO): NO